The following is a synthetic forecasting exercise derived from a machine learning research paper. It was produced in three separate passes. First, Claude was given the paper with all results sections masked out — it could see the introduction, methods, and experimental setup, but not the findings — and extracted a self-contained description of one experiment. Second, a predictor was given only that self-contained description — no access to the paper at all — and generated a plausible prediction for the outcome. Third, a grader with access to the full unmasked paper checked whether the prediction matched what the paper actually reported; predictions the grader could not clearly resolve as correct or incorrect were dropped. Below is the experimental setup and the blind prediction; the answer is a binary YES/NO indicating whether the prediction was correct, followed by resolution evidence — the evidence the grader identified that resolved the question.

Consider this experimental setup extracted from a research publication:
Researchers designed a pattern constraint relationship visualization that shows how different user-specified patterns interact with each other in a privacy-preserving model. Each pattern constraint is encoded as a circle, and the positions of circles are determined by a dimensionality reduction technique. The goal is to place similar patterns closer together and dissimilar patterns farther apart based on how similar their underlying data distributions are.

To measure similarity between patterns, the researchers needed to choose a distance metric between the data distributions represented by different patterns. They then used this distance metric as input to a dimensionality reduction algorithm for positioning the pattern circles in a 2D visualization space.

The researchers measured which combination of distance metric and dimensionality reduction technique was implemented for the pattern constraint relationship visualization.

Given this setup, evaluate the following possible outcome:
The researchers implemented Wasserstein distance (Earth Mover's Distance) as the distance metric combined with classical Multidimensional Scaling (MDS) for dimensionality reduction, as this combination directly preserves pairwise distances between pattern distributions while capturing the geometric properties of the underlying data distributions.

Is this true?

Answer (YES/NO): YES